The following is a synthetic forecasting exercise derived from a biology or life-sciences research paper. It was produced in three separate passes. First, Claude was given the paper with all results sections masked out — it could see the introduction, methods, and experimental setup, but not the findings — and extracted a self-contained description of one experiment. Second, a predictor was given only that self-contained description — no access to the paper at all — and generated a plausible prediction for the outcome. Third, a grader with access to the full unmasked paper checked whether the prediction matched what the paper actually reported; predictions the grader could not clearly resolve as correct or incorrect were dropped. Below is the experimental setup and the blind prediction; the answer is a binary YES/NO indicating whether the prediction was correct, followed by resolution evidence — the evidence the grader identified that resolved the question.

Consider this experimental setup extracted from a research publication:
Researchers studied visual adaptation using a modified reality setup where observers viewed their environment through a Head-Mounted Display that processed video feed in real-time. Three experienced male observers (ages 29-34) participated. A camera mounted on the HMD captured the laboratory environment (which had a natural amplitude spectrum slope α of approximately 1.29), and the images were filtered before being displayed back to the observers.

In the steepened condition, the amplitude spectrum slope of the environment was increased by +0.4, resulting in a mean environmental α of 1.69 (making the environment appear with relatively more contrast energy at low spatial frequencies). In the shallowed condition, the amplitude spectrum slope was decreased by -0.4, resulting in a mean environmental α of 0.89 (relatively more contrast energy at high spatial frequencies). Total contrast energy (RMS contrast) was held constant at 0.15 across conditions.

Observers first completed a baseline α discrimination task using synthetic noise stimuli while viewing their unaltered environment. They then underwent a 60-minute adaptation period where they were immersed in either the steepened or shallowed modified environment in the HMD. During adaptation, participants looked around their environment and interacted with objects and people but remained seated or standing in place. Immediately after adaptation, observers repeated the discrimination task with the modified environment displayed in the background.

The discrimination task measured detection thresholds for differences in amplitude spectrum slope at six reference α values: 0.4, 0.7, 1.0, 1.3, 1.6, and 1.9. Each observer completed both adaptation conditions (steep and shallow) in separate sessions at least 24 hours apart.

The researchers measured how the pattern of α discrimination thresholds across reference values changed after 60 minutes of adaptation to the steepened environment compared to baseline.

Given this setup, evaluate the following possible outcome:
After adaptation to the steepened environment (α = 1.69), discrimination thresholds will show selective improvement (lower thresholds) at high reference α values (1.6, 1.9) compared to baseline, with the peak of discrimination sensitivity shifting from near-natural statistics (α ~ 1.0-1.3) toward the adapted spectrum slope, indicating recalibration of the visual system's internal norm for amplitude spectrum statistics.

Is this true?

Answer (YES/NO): NO